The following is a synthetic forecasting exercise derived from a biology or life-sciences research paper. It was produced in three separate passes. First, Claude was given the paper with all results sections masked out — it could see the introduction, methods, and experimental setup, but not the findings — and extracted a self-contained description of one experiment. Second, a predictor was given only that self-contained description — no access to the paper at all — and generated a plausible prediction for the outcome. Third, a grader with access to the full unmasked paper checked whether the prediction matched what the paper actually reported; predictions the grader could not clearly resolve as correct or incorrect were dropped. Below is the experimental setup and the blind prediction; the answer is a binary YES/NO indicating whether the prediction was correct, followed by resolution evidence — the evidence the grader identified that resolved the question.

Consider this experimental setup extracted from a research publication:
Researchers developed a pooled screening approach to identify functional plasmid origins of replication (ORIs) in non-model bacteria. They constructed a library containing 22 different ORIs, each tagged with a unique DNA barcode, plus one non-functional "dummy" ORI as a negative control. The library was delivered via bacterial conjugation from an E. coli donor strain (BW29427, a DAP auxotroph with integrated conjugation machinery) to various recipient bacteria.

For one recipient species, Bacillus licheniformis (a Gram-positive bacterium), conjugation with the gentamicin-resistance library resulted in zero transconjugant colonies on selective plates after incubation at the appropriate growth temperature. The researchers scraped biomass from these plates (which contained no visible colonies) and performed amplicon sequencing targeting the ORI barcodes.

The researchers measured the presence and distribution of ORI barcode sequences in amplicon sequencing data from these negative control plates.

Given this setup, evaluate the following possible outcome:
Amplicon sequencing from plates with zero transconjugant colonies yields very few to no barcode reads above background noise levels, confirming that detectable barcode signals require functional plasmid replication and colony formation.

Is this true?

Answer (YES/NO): NO